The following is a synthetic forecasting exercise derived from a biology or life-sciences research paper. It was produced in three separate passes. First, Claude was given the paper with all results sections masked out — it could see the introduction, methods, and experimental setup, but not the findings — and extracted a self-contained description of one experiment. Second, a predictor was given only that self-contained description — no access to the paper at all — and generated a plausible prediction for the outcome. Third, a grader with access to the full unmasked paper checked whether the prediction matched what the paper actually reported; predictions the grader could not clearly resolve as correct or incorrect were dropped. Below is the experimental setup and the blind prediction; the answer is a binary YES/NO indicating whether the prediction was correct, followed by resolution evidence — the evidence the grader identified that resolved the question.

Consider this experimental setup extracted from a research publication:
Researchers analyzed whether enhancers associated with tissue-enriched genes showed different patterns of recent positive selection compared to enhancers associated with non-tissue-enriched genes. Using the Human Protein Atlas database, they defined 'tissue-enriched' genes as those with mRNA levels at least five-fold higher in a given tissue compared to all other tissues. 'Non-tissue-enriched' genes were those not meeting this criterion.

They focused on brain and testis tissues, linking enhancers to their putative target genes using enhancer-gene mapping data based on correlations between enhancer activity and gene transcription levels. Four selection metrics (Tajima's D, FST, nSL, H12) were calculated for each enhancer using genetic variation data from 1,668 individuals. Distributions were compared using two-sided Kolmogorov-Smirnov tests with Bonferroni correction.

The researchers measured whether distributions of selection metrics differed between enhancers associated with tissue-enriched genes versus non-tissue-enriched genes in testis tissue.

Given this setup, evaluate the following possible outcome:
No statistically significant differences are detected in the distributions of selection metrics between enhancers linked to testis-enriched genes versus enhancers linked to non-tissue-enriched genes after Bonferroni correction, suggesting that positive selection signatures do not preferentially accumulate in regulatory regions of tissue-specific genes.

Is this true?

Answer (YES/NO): NO